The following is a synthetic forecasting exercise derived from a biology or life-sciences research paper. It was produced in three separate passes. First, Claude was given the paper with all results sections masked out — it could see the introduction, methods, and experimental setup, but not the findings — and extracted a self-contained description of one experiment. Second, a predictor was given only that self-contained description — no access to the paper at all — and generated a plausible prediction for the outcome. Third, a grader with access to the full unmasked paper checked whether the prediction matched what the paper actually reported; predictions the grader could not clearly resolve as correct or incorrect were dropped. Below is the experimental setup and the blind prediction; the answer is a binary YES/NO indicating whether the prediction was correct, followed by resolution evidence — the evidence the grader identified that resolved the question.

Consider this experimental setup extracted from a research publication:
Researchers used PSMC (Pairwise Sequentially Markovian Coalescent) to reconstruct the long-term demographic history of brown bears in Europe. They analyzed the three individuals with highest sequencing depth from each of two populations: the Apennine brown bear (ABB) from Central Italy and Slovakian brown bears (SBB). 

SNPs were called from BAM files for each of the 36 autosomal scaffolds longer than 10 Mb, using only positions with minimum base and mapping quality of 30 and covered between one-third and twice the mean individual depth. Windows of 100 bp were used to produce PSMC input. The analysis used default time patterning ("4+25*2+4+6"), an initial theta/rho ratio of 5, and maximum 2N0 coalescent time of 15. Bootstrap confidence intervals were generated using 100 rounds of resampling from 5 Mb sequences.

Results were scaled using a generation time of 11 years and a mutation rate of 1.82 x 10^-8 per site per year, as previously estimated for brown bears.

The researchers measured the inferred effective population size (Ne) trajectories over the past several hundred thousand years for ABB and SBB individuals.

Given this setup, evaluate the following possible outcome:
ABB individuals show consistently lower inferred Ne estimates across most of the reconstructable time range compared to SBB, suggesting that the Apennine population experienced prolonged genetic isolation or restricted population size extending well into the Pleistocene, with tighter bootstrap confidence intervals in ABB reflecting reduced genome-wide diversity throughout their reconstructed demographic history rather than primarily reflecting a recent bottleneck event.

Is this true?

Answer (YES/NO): NO